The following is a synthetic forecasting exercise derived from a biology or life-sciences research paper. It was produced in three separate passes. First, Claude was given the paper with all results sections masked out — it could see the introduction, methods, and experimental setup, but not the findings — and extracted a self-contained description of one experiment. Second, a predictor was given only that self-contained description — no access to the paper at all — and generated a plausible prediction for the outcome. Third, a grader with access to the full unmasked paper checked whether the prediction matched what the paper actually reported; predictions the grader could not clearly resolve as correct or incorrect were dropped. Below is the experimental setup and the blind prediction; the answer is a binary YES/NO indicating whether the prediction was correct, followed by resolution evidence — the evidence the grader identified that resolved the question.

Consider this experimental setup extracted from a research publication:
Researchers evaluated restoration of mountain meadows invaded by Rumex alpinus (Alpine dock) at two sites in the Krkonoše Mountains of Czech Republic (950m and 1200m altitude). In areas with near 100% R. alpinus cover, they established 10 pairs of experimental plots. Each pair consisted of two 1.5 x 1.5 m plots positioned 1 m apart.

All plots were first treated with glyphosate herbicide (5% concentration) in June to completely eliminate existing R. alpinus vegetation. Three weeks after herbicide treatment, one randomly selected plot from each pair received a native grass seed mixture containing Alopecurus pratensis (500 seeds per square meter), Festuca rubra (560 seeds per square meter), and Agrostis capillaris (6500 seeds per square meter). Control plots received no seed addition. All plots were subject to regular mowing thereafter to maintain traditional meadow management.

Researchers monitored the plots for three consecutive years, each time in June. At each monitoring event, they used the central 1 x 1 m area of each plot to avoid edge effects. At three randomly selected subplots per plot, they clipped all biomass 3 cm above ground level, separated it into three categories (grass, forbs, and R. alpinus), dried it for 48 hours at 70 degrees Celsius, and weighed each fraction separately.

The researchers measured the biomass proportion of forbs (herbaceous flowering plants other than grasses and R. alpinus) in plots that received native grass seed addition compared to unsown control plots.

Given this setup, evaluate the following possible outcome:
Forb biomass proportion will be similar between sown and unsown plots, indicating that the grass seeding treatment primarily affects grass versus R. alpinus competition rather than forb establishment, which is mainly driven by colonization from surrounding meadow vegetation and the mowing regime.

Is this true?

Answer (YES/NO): NO